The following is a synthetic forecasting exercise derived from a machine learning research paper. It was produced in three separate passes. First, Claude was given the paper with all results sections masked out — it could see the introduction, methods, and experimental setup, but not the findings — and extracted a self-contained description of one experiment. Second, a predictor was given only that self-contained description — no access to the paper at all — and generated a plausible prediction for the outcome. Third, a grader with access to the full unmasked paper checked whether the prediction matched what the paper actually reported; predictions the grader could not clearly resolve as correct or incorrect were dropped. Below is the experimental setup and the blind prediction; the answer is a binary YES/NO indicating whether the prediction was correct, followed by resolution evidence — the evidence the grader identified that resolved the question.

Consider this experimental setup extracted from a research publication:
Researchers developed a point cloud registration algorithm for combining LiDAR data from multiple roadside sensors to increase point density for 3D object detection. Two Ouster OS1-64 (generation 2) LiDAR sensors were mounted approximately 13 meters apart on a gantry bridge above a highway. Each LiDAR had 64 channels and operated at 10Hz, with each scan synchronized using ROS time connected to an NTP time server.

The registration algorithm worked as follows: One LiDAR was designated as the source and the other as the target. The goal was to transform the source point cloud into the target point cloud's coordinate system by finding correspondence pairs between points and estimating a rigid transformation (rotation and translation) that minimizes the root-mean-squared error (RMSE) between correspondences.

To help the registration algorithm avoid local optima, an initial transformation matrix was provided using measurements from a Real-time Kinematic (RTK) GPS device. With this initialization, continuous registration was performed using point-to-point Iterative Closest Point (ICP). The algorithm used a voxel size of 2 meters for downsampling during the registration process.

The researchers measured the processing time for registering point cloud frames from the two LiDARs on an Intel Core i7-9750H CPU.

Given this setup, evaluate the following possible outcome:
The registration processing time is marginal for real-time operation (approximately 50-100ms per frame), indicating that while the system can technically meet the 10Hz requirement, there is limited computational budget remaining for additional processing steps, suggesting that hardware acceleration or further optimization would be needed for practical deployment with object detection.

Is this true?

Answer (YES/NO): NO